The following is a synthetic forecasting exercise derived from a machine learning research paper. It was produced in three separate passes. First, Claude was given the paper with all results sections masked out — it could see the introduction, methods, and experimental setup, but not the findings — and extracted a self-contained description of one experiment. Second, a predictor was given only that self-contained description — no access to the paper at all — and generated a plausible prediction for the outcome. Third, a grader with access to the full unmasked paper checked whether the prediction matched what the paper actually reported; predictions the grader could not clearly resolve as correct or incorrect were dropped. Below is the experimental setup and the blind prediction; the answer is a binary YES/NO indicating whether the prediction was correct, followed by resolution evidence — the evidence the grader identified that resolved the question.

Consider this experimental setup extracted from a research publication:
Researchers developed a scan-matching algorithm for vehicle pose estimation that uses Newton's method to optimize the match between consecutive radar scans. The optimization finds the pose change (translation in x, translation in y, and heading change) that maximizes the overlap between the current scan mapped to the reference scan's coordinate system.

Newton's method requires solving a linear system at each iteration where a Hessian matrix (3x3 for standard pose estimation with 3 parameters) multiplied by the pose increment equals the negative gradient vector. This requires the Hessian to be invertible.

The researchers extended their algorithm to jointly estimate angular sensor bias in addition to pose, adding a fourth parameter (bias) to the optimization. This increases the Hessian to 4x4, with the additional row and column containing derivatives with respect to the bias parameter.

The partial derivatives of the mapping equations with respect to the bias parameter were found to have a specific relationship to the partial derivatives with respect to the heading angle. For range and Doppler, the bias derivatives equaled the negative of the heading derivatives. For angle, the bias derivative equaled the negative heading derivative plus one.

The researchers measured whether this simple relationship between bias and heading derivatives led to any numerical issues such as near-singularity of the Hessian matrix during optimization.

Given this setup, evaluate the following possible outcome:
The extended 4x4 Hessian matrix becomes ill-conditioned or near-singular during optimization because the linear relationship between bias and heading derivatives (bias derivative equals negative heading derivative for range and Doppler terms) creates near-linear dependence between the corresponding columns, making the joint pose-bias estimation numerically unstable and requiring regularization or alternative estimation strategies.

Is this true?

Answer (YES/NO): NO